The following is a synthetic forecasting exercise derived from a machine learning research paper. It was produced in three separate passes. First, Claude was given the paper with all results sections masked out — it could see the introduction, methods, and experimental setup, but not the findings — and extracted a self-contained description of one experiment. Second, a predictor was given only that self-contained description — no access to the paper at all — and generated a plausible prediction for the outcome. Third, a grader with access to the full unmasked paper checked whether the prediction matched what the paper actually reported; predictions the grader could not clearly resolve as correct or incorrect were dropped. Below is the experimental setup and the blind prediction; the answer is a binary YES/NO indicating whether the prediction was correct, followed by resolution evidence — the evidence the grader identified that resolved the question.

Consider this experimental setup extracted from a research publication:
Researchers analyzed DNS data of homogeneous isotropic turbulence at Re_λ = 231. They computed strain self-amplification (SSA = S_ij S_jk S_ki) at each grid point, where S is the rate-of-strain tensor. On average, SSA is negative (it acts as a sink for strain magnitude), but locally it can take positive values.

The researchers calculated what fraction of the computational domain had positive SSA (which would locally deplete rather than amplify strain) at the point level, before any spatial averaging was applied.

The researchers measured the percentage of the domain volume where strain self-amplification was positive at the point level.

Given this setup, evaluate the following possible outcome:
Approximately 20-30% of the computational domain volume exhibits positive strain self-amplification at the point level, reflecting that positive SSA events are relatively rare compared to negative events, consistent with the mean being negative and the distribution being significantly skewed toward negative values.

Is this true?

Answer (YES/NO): NO